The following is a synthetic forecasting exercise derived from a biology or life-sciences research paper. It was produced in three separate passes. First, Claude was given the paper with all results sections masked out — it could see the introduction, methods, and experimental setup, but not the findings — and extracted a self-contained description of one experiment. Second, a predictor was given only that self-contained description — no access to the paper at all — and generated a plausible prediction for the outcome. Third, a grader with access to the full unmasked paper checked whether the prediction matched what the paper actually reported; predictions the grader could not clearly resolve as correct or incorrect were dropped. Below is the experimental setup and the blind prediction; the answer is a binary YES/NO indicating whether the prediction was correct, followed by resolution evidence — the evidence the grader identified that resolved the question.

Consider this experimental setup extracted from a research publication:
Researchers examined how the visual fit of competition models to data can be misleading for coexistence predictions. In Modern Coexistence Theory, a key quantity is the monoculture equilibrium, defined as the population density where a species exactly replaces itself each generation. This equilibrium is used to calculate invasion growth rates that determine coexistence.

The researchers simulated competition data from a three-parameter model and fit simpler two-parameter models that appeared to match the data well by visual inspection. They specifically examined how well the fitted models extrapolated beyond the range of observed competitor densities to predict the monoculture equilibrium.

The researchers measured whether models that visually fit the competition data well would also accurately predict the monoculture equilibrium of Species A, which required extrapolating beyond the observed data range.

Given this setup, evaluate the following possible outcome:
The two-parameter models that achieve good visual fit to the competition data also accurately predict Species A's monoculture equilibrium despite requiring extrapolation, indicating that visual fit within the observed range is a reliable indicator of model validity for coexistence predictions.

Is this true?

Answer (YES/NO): NO